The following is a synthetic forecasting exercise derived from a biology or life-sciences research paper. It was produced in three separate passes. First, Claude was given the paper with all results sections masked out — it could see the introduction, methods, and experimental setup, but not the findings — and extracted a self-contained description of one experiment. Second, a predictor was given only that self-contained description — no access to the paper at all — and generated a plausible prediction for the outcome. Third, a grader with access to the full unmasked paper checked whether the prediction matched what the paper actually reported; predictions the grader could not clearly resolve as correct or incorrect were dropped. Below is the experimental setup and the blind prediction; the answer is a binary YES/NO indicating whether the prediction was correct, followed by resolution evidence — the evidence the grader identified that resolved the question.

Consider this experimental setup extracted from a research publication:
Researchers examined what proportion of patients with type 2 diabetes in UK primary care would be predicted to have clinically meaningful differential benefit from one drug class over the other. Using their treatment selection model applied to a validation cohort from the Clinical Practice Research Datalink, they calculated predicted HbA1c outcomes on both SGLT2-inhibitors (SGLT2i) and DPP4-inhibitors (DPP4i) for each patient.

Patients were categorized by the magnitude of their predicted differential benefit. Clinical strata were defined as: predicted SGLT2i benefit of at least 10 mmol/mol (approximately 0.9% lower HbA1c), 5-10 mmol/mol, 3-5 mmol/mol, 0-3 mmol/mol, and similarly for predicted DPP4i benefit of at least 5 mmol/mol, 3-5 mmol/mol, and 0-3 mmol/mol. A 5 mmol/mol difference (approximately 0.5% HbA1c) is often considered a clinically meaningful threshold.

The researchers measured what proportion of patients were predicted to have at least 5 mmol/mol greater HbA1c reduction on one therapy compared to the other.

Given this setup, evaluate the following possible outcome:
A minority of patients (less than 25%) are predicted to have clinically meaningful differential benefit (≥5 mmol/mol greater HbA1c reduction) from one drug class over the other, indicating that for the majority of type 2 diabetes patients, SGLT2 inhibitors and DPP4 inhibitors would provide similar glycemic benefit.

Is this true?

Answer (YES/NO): NO